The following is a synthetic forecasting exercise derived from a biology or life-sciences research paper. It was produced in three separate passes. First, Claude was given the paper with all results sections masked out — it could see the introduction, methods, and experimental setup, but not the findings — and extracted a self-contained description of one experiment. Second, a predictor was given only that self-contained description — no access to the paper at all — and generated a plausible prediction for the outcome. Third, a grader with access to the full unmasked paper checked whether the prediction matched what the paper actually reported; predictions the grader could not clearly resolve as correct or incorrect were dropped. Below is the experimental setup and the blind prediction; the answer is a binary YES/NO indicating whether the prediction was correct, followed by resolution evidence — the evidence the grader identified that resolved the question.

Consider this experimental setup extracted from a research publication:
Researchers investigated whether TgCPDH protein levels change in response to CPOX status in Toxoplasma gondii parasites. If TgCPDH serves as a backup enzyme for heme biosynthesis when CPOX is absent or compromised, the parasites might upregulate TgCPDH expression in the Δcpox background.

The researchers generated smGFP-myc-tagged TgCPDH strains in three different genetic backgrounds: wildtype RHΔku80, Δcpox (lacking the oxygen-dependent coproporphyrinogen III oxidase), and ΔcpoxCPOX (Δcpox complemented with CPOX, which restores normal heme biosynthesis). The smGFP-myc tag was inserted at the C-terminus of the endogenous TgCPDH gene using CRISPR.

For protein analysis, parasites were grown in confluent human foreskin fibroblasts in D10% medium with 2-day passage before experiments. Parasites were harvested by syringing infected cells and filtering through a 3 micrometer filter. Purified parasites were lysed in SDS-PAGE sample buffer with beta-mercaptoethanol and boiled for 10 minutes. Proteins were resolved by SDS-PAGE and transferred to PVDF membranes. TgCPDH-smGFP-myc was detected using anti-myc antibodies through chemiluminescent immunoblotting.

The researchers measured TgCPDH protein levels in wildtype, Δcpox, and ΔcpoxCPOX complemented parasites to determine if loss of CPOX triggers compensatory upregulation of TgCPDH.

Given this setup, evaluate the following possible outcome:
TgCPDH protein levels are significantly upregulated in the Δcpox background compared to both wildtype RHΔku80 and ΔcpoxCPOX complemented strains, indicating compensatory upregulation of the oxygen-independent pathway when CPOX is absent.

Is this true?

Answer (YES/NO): NO